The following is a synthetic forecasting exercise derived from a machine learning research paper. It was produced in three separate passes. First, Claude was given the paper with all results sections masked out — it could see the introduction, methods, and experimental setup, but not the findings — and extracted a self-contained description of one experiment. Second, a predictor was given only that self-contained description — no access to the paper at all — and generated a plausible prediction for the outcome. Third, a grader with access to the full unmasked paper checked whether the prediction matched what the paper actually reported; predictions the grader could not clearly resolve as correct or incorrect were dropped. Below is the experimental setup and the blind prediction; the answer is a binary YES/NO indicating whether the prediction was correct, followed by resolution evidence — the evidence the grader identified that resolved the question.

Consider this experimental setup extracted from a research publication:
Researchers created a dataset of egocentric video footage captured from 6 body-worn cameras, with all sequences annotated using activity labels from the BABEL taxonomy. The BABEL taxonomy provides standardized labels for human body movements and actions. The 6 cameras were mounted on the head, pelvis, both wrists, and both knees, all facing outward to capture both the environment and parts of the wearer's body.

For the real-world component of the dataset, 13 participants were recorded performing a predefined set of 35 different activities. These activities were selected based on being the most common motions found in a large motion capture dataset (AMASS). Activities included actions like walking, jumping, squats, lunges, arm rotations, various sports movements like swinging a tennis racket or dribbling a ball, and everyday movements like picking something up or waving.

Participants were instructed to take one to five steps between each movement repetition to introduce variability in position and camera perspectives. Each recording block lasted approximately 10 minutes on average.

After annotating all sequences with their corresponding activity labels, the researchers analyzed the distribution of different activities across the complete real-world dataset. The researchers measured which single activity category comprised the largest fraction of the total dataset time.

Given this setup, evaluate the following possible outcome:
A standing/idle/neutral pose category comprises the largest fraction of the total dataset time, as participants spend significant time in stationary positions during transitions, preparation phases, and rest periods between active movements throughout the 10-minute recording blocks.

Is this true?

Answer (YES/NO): NO